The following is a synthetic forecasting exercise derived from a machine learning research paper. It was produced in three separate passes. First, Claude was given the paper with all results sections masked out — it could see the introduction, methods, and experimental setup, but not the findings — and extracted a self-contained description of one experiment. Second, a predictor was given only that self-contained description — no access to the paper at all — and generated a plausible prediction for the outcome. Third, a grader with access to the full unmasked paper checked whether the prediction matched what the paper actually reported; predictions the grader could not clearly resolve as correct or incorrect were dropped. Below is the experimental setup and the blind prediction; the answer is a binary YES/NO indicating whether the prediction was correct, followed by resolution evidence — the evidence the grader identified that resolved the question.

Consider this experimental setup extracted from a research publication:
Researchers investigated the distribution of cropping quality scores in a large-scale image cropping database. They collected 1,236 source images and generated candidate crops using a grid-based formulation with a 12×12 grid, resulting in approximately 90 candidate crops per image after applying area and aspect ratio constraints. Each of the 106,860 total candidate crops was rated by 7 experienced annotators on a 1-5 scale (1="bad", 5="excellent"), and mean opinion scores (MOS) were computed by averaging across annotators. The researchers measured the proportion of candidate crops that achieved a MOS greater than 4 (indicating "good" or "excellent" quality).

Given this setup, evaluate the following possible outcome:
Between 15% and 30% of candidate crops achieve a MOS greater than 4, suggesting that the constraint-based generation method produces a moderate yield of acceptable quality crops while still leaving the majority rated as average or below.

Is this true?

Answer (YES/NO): NO